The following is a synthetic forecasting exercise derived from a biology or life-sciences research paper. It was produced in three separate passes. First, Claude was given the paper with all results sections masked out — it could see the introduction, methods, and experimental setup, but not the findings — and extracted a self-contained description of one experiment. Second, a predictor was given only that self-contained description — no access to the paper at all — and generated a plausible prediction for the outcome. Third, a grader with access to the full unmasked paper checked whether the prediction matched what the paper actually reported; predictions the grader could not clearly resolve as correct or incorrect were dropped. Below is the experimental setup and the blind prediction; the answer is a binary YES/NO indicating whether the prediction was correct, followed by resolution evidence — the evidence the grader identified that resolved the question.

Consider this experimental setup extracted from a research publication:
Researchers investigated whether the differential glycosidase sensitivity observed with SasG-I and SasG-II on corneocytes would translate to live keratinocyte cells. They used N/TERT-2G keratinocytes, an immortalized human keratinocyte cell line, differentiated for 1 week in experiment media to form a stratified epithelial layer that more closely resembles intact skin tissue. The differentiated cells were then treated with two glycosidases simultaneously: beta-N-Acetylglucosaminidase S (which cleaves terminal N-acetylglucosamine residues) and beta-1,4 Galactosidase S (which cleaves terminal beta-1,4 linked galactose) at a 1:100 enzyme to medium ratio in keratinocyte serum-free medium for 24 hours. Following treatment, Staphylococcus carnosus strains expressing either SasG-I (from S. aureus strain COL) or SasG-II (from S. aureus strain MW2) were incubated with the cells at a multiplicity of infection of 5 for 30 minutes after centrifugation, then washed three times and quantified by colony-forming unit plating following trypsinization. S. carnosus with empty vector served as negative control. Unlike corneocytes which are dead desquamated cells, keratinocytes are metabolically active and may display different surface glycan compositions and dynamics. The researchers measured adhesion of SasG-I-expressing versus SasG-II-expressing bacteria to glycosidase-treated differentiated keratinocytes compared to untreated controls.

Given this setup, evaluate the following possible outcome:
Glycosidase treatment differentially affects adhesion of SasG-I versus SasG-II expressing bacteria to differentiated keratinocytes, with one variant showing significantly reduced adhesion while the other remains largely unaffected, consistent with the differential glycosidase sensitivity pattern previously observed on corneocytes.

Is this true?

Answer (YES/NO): NO